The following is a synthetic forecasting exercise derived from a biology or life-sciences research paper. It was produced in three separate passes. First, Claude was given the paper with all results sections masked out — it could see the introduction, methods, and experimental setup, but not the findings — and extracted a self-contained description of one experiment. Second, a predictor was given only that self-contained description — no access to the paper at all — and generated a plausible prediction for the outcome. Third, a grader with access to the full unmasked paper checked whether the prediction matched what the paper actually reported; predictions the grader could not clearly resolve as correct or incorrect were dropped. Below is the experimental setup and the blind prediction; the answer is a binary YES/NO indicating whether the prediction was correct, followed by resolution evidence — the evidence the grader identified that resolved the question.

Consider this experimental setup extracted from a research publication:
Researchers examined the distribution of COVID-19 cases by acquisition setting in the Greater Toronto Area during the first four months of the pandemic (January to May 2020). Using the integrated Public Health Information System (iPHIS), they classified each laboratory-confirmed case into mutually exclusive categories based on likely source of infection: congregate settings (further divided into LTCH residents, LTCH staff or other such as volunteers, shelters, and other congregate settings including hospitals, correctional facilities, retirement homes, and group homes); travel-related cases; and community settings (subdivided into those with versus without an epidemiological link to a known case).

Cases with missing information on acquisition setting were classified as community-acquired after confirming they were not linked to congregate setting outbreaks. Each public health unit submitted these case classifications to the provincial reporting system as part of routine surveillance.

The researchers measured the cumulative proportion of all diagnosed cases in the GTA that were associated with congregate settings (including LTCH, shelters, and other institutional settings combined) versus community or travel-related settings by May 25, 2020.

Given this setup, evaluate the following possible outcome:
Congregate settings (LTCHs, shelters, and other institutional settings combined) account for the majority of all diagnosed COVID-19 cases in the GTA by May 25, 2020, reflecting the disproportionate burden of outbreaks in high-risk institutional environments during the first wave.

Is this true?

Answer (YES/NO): NO